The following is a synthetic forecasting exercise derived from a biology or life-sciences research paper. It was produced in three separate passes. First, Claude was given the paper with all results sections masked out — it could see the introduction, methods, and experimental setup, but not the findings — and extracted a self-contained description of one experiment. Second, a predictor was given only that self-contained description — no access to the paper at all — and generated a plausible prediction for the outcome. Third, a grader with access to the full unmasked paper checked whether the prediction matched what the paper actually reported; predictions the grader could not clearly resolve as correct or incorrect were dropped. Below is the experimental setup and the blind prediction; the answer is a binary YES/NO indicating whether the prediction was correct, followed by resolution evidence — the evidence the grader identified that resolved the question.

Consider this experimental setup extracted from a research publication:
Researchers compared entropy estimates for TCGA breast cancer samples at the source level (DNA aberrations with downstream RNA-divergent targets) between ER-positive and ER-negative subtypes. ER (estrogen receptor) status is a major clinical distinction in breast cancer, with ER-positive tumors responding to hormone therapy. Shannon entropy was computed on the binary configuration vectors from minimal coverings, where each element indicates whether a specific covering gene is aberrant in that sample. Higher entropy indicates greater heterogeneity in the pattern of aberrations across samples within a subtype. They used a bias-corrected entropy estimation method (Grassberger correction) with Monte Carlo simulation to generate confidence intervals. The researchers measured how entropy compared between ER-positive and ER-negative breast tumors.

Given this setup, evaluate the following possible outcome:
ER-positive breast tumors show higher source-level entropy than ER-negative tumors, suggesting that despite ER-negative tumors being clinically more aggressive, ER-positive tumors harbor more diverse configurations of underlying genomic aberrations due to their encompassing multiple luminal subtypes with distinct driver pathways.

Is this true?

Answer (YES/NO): NO